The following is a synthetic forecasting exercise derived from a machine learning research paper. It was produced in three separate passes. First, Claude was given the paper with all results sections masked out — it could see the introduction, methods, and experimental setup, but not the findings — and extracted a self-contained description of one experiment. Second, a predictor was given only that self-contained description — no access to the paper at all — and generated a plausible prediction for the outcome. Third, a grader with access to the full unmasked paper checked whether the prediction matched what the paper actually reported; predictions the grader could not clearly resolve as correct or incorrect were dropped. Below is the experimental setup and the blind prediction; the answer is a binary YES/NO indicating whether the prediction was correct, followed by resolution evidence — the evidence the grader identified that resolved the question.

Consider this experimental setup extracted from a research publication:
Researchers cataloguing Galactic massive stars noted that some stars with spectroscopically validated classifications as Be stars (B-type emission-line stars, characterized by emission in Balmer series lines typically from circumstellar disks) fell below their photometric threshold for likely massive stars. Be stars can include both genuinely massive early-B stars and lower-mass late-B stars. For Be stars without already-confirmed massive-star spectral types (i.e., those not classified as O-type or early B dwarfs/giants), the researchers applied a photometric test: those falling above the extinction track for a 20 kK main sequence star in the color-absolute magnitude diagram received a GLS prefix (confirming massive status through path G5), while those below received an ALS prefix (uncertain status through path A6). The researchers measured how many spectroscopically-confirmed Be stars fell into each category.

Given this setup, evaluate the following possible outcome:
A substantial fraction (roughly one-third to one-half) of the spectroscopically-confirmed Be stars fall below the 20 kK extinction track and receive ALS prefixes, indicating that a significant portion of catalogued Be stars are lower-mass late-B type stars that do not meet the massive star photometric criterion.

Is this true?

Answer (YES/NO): NO